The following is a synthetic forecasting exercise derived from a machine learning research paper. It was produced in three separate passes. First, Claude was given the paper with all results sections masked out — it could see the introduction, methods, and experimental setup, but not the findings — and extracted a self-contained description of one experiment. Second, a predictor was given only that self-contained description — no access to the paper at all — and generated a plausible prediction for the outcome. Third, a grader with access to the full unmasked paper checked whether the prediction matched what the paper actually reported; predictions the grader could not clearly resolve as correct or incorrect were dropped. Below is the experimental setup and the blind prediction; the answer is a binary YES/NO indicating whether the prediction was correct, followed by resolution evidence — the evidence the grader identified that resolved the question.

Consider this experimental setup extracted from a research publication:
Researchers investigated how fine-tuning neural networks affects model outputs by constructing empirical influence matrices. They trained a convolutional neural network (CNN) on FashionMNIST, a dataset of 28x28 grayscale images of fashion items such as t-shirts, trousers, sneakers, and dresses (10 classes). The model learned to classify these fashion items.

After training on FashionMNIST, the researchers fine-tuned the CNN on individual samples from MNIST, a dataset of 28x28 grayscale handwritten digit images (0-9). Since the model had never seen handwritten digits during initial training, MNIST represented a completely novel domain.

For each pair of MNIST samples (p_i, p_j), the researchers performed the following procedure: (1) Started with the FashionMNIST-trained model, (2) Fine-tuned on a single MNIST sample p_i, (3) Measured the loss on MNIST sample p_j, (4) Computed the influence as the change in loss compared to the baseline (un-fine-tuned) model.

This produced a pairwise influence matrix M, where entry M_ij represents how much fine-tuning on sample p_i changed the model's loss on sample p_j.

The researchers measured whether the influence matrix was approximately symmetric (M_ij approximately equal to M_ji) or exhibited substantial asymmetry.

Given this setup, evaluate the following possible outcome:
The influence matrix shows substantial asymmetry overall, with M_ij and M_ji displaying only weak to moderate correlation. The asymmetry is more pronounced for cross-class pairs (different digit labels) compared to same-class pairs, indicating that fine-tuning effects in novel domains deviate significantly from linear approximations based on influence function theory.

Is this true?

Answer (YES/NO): NO